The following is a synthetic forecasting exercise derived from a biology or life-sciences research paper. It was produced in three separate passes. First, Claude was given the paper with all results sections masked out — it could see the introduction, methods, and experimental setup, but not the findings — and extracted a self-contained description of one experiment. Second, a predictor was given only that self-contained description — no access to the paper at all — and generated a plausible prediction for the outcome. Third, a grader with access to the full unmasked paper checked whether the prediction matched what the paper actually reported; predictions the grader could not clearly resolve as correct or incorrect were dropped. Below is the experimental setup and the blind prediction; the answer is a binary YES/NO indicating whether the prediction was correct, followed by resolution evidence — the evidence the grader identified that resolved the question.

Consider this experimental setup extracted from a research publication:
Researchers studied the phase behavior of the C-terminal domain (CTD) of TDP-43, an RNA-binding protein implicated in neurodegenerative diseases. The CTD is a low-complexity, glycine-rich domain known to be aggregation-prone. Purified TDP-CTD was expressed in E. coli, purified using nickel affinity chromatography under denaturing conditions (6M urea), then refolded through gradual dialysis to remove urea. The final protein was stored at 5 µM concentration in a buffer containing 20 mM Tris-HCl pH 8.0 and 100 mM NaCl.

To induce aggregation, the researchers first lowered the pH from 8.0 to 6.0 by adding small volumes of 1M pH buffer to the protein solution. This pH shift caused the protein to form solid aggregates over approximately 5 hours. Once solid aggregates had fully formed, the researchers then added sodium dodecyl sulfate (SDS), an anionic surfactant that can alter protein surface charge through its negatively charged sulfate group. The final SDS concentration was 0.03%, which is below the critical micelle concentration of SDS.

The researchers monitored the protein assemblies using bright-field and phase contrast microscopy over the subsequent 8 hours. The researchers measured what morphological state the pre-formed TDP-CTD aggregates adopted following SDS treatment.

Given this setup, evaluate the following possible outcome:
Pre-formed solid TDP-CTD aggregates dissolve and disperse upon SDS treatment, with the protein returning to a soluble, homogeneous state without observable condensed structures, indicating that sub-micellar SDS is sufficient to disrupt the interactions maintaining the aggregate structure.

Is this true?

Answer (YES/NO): NO